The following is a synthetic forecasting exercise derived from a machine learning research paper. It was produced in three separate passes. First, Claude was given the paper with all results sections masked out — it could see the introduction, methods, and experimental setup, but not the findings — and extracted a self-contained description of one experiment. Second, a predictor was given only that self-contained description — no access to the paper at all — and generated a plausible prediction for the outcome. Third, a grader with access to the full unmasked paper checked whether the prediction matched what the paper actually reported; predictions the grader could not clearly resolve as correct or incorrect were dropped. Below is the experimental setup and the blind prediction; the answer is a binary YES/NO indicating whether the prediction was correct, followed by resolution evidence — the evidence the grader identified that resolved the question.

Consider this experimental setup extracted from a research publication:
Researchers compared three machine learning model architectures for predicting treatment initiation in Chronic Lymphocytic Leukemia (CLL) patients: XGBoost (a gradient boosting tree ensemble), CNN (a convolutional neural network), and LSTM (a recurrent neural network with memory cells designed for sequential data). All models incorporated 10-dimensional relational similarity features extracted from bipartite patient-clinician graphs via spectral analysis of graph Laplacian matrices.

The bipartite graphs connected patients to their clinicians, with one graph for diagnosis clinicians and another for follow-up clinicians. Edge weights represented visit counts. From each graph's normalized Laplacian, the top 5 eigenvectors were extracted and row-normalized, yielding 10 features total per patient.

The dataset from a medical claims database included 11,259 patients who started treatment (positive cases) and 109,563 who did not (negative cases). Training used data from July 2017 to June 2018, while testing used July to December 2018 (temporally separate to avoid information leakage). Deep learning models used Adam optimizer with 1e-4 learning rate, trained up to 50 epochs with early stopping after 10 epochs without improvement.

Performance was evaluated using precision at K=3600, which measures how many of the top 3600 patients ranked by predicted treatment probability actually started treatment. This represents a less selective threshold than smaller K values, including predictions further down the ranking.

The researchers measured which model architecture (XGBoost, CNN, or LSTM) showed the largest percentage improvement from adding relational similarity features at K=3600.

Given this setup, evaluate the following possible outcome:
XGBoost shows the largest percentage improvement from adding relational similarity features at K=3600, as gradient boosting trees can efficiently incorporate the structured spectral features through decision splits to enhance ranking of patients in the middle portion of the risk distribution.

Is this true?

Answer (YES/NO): YES